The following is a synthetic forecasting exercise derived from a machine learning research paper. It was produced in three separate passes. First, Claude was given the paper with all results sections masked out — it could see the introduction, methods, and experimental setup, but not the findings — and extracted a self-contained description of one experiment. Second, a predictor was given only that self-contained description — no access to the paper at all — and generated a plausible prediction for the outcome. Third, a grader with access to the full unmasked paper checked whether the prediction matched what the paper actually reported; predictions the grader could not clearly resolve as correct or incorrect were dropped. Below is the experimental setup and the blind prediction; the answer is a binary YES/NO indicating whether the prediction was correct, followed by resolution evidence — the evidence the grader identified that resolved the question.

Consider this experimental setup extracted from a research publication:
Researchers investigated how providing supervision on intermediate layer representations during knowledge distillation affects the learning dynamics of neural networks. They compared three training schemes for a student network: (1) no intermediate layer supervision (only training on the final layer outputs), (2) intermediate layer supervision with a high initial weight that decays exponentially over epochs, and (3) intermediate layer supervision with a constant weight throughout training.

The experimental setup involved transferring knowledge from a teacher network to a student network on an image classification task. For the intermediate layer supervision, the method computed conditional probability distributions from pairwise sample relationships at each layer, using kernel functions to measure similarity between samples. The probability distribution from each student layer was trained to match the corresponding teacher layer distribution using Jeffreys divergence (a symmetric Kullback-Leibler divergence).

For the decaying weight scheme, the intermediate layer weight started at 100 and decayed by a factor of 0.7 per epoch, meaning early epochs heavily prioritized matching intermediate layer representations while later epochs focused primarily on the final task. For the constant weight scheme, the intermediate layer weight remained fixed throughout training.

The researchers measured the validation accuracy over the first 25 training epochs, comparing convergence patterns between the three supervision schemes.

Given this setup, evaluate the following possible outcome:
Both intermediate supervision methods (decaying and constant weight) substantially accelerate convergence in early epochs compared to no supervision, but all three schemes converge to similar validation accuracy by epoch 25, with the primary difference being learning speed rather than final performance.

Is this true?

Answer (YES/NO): NO